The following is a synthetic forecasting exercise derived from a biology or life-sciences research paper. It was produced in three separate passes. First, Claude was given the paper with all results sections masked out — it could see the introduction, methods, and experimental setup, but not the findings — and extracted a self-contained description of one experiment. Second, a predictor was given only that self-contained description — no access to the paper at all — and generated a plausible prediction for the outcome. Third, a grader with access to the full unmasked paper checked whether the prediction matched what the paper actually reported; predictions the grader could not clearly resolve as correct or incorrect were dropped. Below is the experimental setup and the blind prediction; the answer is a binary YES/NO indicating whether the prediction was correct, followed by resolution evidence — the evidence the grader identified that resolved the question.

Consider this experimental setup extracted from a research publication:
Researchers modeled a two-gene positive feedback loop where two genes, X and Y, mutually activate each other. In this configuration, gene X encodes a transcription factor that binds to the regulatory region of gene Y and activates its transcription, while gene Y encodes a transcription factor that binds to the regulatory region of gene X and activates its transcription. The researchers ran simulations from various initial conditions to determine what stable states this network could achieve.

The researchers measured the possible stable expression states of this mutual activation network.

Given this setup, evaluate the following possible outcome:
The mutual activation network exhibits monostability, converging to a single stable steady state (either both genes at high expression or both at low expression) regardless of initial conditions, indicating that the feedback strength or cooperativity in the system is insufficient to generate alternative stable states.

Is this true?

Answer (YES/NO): NO